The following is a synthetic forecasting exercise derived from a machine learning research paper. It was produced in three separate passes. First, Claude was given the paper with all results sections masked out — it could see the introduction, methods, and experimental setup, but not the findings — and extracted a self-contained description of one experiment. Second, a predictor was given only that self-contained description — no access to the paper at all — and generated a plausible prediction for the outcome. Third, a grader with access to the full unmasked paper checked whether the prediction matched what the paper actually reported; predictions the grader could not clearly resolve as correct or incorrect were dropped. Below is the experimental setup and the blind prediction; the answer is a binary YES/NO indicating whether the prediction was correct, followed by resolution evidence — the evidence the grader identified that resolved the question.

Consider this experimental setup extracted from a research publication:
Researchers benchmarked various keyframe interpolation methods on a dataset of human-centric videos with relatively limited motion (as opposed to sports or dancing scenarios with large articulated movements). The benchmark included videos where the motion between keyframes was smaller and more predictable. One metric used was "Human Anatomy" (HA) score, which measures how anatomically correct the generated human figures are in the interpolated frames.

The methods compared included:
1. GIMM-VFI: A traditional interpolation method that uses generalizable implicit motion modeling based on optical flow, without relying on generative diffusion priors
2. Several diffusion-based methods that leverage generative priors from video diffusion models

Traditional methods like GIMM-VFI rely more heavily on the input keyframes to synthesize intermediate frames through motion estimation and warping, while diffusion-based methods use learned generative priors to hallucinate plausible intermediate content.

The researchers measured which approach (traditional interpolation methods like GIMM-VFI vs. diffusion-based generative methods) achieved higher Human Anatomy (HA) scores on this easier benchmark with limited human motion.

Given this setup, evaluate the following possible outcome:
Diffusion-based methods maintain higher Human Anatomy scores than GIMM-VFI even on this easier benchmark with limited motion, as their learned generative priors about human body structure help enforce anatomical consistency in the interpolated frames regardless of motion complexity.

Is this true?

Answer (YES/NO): NO